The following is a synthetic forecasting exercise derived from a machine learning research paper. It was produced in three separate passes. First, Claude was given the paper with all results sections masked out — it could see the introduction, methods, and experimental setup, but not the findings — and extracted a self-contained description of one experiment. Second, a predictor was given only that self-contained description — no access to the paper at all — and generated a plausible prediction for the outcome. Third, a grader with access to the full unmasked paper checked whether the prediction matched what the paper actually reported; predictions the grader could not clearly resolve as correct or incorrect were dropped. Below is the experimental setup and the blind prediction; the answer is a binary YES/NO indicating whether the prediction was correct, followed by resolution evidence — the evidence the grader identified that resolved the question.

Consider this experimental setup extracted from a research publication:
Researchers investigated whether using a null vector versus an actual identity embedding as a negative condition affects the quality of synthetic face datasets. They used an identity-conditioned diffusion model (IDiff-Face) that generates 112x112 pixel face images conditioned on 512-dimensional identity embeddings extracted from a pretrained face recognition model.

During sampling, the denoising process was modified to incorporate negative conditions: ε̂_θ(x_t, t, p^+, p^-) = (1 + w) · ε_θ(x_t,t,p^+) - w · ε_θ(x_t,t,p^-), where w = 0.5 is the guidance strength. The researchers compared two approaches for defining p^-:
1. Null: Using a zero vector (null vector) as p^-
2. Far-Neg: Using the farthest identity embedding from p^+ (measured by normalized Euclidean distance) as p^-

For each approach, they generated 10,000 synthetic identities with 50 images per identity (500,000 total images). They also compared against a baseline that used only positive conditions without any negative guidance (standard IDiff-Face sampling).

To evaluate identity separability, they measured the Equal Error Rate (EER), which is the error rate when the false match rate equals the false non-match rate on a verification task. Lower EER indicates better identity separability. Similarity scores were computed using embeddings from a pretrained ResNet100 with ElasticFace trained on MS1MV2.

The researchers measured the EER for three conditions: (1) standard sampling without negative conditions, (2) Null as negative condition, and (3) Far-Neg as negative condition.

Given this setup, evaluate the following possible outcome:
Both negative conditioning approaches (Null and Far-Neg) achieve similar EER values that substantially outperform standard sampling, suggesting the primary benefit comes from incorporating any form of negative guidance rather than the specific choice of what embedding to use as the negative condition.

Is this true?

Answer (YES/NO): YES